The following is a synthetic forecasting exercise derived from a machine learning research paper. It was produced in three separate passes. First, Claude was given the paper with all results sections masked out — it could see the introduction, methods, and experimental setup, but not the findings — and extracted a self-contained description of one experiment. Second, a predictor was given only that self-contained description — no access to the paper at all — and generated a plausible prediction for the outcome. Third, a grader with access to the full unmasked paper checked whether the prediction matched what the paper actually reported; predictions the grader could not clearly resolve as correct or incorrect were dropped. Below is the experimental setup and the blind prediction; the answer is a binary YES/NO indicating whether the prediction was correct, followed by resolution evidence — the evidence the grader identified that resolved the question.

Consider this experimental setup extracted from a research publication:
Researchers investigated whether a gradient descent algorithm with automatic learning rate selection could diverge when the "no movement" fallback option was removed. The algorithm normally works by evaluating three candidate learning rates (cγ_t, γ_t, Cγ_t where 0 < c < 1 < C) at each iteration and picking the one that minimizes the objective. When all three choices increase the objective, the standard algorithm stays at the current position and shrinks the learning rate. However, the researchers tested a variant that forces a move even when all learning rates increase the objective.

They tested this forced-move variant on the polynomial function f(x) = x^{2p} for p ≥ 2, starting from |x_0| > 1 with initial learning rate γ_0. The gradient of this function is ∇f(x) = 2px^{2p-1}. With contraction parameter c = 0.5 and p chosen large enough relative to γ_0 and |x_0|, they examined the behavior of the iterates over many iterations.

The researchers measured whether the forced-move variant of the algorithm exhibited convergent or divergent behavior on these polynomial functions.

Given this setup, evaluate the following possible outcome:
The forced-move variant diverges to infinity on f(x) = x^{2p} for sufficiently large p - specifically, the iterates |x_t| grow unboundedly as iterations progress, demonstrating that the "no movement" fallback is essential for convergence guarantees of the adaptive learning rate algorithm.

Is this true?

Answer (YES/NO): YES